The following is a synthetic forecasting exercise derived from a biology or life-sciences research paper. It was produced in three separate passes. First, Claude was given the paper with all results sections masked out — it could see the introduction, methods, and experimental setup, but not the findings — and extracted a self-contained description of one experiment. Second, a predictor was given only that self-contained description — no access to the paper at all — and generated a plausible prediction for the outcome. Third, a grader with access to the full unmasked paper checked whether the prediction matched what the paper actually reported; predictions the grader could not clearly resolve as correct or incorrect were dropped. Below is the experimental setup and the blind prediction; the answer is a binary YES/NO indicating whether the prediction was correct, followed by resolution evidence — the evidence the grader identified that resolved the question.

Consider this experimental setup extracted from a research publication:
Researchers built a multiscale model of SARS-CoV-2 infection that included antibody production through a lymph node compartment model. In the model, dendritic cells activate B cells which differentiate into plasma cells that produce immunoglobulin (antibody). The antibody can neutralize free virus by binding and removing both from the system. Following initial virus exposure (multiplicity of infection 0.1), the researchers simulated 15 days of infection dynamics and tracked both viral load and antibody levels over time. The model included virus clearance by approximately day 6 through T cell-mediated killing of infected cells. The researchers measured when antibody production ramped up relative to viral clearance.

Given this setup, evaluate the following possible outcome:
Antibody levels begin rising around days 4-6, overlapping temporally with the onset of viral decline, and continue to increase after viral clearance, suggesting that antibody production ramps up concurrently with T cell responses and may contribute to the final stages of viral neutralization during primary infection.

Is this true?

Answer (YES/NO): NO